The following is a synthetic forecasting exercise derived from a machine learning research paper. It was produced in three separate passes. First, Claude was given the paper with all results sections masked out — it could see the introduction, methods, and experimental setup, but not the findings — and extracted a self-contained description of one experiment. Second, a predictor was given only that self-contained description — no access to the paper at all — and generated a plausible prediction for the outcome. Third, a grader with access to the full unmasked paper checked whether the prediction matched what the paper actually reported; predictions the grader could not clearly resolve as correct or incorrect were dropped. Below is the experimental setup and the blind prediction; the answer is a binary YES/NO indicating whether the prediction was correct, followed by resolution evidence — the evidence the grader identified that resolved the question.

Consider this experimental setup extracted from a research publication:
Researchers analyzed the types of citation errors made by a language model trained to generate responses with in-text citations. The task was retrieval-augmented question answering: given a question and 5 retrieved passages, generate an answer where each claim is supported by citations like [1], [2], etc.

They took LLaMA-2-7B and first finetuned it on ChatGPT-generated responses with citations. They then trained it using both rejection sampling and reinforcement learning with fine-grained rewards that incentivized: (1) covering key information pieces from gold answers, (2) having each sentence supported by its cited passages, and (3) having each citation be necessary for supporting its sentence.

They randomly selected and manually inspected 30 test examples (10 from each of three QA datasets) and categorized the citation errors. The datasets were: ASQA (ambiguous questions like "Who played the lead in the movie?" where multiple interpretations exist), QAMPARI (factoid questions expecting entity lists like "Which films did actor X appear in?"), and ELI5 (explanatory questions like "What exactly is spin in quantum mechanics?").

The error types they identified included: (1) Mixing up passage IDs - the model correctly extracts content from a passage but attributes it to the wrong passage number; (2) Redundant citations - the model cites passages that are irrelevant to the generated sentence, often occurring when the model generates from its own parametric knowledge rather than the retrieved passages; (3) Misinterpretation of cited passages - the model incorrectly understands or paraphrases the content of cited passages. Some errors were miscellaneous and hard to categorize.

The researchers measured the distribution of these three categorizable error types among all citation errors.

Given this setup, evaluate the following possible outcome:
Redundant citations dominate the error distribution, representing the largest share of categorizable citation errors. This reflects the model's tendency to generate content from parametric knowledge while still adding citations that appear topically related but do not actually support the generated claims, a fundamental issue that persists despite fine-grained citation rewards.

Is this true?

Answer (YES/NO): NO